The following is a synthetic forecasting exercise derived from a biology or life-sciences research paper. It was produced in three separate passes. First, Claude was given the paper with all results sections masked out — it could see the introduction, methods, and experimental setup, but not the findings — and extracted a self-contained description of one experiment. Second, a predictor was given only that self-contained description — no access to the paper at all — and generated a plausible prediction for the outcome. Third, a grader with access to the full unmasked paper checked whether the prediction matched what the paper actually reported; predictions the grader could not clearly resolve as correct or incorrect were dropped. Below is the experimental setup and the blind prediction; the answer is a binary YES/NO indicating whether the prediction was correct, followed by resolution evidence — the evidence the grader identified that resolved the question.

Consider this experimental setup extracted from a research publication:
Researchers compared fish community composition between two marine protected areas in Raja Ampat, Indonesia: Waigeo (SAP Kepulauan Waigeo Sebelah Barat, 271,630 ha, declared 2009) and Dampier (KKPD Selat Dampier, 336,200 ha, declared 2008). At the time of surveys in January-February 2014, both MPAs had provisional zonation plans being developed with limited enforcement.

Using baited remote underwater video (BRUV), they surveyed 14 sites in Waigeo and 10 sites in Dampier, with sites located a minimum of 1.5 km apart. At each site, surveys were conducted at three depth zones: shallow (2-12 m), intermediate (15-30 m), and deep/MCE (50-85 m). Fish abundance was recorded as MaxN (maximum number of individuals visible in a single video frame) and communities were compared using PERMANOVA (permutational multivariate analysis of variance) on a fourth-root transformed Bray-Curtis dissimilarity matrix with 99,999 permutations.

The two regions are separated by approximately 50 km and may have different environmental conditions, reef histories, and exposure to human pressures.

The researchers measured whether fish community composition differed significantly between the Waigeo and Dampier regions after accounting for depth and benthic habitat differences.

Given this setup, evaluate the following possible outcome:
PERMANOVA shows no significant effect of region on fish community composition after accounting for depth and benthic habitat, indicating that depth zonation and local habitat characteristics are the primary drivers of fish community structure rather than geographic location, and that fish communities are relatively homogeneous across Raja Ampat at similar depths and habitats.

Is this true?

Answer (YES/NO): NO